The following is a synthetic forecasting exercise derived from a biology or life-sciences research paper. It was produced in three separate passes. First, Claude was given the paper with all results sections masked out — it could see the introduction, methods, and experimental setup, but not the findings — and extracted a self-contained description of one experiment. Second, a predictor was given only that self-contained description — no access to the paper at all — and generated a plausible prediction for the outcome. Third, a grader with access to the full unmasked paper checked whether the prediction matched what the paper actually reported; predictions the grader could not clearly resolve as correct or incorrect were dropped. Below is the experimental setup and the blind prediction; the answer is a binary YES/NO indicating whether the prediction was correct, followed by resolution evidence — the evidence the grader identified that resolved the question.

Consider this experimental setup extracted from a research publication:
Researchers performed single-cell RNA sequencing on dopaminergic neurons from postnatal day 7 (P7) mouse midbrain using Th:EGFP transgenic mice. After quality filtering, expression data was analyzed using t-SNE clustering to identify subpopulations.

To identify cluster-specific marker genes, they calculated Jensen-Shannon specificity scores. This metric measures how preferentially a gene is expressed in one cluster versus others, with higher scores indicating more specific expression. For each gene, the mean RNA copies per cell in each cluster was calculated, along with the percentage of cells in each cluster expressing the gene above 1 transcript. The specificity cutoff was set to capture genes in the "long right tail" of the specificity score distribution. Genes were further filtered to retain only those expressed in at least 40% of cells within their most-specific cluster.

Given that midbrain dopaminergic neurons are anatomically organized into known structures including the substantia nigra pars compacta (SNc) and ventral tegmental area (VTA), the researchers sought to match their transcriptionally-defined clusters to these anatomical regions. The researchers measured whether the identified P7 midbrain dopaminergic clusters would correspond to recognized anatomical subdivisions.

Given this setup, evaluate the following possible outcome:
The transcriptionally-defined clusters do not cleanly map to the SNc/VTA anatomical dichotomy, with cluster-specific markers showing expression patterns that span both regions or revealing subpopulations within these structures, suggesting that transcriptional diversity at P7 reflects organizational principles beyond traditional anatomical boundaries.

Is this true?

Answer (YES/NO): NO